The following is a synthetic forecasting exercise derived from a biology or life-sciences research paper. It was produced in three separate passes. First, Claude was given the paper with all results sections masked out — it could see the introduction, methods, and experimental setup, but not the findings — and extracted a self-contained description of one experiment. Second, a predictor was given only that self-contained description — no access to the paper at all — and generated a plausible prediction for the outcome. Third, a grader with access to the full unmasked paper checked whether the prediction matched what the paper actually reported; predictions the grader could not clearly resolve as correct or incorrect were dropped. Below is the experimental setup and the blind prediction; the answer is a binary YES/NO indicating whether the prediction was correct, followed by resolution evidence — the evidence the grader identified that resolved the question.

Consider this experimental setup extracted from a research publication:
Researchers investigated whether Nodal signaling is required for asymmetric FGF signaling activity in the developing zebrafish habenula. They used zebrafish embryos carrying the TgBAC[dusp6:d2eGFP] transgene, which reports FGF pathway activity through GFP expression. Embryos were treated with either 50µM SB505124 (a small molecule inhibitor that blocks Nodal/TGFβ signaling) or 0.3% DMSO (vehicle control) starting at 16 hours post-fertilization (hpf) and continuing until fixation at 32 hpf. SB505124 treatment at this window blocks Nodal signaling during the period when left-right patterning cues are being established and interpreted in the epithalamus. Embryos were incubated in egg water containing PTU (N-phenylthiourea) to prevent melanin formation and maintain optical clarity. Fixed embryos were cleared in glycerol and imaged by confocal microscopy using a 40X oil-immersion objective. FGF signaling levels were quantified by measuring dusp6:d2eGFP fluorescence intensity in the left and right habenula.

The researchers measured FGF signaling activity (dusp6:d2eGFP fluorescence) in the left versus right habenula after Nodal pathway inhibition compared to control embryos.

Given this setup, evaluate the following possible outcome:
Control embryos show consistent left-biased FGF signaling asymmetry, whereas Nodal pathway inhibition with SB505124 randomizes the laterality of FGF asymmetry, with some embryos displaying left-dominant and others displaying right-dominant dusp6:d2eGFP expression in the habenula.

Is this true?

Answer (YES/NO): NO